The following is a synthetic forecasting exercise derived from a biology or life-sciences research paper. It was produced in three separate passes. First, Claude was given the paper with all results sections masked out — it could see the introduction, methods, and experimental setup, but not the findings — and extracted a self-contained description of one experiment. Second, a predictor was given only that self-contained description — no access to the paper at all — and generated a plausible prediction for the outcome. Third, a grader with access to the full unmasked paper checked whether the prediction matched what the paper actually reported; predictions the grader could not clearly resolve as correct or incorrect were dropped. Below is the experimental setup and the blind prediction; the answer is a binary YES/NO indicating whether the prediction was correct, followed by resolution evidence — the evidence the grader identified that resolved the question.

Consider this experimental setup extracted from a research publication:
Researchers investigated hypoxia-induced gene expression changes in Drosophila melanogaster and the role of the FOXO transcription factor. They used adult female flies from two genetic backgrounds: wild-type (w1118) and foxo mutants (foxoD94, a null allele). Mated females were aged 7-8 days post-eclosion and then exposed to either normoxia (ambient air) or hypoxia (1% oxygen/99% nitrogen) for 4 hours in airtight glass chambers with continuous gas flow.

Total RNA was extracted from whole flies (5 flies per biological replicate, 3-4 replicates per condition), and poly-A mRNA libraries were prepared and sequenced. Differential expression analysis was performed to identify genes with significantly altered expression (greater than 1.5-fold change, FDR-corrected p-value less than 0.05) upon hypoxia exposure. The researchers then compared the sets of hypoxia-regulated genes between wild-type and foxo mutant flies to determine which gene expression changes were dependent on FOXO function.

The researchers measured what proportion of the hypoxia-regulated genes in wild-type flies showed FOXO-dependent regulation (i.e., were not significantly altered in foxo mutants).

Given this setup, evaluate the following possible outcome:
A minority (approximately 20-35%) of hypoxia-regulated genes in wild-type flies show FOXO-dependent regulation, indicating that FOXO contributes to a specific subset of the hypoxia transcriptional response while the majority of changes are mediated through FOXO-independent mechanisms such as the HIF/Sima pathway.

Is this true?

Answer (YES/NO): NO